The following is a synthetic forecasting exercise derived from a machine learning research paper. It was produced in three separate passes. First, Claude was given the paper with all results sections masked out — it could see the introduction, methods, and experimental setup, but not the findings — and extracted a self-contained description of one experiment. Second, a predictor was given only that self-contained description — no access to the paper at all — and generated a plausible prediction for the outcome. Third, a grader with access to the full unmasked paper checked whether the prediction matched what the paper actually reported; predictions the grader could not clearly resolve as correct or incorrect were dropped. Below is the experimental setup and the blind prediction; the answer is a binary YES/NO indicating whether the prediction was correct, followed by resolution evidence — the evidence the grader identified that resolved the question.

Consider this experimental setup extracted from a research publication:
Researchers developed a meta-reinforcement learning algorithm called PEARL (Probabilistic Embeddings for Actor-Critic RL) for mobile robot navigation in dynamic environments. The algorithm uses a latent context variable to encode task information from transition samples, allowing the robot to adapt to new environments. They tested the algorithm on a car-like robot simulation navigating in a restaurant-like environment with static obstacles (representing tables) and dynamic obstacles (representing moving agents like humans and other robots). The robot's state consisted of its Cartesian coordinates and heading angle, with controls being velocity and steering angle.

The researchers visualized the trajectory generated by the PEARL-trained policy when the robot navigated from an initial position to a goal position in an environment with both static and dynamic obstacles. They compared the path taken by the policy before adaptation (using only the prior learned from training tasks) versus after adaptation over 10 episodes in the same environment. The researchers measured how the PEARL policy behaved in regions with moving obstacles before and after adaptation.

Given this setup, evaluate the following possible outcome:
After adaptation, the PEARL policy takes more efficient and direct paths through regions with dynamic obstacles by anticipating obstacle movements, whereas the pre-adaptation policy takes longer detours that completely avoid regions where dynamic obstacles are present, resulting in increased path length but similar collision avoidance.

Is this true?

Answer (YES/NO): NO